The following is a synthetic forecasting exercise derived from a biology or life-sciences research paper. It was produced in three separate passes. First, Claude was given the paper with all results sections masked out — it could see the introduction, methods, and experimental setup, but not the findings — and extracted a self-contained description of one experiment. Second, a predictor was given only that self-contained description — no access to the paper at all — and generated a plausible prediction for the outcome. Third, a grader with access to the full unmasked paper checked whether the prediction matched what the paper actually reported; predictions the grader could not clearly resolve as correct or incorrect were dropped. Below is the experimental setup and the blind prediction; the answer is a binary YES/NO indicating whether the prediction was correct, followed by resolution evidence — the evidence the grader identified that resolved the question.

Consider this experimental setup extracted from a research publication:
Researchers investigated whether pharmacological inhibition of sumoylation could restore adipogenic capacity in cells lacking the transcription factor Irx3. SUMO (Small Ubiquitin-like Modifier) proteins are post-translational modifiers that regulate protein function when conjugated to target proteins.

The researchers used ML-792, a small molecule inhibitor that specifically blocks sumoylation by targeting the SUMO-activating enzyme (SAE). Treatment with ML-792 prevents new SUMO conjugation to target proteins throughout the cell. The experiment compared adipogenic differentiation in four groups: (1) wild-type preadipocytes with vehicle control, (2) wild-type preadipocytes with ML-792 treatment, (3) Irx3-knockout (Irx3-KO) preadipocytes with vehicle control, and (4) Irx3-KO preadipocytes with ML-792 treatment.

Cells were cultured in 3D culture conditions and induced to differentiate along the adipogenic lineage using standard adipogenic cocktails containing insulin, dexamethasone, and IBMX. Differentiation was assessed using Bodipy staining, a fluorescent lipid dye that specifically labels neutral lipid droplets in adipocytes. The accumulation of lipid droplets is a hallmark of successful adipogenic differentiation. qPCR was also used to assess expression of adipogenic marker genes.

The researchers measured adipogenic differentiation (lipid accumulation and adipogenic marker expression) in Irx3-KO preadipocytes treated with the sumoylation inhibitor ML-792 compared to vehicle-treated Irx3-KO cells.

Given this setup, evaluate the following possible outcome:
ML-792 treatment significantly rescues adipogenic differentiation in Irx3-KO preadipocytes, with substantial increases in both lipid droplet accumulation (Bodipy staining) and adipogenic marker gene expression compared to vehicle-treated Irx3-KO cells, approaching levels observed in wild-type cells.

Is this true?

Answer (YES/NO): YES